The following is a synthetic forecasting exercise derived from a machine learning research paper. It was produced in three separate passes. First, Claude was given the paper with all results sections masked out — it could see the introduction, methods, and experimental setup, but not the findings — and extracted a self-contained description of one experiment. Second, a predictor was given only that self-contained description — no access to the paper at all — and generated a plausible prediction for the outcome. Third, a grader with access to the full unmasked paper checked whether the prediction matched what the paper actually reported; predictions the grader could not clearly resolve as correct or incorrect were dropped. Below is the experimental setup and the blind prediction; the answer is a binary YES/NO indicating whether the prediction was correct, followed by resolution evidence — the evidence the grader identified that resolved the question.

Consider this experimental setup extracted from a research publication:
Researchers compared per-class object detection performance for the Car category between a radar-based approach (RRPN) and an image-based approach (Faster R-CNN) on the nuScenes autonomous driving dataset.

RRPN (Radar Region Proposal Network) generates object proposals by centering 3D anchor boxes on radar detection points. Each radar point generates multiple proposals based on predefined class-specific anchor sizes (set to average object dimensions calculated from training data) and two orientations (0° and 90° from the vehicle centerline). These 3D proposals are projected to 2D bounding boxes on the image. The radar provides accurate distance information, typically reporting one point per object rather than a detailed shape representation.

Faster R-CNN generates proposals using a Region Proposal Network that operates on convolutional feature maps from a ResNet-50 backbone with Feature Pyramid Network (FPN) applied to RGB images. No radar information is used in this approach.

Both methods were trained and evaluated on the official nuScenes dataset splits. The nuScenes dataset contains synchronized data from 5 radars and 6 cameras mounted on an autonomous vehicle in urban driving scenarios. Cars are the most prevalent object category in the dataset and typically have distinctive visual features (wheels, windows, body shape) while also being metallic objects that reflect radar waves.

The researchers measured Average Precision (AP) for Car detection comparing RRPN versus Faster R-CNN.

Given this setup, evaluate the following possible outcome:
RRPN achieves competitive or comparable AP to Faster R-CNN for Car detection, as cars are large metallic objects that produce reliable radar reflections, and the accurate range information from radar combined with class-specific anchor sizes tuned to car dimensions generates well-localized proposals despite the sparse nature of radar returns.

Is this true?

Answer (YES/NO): NO